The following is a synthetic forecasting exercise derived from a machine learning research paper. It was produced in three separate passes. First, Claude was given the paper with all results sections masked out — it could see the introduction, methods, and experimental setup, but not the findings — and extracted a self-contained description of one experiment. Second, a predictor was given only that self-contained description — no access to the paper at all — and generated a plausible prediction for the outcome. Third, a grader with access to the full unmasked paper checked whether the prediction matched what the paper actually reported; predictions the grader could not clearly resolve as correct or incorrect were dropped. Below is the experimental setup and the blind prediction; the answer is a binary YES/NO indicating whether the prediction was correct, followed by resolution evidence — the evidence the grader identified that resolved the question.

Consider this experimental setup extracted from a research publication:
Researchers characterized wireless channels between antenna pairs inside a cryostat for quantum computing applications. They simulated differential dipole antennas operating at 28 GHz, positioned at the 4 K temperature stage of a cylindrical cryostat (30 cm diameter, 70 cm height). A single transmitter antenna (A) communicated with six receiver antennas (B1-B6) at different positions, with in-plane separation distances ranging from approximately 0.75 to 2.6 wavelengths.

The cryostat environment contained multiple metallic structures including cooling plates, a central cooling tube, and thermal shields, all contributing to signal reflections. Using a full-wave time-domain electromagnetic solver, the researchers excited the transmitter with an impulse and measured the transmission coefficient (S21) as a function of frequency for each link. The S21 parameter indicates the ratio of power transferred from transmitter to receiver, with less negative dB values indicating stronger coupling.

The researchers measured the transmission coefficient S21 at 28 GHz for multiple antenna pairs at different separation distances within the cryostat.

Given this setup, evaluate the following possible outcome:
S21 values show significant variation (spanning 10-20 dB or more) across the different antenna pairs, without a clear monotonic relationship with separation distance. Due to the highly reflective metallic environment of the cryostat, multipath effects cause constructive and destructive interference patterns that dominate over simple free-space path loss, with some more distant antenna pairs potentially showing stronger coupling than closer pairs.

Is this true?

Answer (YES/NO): NO